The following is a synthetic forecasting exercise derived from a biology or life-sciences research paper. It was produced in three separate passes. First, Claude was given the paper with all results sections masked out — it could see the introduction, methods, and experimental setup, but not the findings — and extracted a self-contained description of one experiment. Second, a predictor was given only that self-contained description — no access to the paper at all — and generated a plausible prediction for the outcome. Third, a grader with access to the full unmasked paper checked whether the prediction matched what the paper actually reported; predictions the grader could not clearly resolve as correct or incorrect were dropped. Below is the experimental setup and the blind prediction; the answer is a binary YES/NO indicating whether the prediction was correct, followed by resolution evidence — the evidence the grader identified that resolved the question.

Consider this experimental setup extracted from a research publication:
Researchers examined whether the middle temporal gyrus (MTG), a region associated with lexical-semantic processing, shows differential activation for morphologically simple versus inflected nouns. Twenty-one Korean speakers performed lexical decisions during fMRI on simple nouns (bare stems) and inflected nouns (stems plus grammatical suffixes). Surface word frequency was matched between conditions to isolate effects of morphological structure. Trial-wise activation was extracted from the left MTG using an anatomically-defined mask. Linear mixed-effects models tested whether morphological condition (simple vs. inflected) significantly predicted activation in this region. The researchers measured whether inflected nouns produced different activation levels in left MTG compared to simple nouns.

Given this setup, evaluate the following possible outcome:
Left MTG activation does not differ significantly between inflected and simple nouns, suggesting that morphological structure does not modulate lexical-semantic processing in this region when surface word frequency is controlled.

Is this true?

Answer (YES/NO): YES